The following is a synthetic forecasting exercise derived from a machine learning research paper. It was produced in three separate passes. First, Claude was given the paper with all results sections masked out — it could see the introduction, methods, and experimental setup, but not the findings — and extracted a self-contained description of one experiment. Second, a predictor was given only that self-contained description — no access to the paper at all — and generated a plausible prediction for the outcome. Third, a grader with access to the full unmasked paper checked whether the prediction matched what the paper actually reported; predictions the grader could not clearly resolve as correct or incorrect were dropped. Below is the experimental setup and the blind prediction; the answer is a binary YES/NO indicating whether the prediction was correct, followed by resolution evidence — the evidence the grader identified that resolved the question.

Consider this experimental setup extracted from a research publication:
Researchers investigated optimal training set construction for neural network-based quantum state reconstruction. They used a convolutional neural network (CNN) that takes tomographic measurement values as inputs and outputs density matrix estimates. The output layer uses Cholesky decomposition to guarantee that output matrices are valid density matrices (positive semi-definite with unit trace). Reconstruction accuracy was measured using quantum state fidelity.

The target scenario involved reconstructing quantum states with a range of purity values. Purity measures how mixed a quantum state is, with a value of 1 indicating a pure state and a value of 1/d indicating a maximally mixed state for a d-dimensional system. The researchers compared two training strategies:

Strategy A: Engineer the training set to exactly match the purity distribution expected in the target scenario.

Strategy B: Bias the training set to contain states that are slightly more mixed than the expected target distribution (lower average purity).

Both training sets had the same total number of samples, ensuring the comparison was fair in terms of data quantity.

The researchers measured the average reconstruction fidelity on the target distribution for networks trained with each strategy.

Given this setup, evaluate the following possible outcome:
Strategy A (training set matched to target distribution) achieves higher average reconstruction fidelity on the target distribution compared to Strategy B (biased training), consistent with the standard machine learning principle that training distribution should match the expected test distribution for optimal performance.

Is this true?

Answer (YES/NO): NO